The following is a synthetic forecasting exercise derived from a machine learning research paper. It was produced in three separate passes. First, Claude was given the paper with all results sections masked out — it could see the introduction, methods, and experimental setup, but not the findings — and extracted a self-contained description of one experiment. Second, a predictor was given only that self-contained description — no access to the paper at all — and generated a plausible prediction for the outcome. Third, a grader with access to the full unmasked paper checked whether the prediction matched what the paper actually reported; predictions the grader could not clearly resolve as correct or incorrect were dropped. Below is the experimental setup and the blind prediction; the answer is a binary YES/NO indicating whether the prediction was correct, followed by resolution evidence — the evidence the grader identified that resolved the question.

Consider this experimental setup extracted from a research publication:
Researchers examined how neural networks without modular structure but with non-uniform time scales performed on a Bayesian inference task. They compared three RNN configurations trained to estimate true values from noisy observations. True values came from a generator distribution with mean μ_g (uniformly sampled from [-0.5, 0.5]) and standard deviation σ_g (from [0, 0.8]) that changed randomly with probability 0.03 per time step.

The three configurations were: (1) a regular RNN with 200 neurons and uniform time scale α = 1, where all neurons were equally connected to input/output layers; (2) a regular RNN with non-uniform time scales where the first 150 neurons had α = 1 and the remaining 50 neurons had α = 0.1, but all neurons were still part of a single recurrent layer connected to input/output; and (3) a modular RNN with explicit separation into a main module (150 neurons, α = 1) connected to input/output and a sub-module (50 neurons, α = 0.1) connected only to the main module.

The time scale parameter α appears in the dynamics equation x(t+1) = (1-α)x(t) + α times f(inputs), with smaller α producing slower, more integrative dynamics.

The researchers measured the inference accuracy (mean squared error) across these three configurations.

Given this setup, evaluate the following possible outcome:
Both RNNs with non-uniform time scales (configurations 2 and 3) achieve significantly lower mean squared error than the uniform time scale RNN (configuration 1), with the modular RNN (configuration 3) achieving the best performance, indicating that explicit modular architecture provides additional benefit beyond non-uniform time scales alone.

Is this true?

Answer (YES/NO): YES